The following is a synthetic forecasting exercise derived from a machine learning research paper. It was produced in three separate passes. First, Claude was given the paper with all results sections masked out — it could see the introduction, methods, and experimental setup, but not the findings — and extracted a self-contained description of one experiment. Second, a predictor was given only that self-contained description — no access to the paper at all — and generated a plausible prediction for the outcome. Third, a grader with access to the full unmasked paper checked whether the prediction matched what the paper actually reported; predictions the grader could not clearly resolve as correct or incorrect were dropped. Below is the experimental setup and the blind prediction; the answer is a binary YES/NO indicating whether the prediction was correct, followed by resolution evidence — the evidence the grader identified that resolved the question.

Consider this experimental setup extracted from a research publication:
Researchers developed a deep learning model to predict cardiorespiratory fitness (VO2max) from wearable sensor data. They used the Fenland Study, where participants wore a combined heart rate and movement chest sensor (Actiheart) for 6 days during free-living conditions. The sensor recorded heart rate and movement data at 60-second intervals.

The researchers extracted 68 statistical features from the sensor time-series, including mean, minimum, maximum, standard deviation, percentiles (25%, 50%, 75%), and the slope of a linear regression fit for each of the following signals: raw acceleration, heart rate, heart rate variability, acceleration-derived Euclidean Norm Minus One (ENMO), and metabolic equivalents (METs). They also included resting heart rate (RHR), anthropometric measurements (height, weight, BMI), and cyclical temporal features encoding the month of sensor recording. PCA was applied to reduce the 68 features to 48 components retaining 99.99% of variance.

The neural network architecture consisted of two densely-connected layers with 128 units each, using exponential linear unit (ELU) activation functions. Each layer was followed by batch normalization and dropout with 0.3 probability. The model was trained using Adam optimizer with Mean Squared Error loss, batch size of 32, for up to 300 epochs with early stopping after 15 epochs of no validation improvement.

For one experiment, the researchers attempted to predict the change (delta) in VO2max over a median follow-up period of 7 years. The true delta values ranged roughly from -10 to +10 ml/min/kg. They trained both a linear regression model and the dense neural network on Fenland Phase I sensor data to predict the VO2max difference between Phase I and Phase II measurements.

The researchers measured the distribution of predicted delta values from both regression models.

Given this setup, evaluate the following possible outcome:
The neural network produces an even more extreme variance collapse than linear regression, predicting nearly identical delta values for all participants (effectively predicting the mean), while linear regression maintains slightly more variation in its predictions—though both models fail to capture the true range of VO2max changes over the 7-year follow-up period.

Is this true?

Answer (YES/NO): NO